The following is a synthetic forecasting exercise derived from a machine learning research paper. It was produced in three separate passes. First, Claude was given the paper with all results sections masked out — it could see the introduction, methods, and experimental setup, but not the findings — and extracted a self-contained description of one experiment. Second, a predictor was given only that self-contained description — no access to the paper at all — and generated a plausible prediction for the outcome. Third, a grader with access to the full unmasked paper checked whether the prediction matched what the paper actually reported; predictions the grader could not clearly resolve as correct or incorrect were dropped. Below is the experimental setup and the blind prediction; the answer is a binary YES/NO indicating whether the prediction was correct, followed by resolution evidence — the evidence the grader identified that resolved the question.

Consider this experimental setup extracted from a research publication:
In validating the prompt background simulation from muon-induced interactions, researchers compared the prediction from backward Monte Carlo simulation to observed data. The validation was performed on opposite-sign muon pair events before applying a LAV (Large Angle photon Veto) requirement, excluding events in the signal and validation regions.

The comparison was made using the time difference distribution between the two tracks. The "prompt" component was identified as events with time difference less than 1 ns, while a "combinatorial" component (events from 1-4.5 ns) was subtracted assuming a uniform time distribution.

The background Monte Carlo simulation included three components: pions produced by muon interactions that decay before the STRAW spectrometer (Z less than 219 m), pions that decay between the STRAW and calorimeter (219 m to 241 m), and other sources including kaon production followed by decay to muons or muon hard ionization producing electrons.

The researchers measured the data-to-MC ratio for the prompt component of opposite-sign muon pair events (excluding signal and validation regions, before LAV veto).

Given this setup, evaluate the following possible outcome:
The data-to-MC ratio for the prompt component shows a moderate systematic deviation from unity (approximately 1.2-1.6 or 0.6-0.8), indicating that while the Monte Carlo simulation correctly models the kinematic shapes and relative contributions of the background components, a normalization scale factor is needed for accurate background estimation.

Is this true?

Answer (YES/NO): NO